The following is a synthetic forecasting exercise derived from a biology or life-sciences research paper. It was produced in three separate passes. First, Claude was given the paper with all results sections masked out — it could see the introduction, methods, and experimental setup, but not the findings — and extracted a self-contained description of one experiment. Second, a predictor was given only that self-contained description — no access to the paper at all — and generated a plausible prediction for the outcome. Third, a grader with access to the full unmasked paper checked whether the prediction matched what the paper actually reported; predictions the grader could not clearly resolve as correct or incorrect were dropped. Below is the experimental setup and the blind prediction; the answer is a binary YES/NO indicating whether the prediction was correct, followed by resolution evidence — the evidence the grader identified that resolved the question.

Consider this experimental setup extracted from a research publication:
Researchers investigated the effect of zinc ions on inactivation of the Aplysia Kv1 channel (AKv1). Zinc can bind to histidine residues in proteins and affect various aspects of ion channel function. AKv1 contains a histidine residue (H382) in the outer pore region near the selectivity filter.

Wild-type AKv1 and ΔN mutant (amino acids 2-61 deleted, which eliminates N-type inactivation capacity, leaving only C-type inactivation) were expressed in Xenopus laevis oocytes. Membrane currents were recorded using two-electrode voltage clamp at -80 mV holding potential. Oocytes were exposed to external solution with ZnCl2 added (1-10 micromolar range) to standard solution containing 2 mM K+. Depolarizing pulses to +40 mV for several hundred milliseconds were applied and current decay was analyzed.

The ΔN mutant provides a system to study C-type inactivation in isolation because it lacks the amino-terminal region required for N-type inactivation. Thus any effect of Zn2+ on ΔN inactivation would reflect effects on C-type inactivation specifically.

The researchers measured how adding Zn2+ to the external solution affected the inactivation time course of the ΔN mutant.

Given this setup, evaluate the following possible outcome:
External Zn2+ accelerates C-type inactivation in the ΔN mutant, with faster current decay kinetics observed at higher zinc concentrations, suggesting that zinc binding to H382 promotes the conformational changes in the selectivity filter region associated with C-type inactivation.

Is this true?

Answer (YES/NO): YES